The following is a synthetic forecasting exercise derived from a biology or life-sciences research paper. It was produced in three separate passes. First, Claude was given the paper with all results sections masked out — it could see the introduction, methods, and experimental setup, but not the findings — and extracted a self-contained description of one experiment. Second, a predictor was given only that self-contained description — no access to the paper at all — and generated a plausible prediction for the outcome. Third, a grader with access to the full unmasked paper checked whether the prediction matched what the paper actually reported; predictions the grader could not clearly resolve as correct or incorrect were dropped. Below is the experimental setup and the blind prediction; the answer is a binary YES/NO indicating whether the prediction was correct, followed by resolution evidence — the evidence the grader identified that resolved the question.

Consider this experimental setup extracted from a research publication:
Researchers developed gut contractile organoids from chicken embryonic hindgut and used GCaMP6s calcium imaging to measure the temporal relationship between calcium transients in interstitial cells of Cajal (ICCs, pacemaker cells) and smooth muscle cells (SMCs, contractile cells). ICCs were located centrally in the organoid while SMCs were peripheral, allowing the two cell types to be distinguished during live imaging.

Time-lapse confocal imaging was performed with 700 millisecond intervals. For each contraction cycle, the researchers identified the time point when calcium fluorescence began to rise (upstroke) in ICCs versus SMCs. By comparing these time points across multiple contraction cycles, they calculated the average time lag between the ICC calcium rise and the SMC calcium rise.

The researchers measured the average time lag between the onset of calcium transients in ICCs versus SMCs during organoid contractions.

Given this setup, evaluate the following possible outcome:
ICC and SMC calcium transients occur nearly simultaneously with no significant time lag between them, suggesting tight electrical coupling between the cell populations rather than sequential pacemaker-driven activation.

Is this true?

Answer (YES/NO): NO